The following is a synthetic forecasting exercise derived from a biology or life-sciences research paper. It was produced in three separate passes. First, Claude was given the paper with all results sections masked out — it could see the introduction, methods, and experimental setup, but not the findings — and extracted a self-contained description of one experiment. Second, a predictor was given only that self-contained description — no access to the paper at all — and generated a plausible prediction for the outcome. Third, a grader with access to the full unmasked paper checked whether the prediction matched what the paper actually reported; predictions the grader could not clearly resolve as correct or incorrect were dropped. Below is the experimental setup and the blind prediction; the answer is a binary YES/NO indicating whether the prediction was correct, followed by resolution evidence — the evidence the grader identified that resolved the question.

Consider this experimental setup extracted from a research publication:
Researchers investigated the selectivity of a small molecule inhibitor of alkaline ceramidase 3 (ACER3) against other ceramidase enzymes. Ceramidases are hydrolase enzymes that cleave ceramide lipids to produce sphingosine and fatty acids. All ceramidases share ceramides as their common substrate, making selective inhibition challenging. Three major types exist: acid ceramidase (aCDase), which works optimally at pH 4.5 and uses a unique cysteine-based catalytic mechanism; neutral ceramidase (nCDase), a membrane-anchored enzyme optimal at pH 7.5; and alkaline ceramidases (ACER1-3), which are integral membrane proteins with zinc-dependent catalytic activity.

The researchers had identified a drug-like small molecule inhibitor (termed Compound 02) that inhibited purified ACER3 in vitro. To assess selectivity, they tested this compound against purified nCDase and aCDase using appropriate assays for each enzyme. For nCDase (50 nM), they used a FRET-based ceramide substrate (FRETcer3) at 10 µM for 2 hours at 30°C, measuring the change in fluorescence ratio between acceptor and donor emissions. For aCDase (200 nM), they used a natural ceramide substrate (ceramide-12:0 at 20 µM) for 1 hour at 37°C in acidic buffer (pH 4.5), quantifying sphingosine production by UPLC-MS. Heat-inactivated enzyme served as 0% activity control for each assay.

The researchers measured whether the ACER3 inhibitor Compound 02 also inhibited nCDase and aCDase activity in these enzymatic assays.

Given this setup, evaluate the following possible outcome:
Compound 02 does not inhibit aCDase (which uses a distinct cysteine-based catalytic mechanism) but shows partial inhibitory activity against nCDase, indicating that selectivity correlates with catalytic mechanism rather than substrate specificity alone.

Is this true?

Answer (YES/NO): NO